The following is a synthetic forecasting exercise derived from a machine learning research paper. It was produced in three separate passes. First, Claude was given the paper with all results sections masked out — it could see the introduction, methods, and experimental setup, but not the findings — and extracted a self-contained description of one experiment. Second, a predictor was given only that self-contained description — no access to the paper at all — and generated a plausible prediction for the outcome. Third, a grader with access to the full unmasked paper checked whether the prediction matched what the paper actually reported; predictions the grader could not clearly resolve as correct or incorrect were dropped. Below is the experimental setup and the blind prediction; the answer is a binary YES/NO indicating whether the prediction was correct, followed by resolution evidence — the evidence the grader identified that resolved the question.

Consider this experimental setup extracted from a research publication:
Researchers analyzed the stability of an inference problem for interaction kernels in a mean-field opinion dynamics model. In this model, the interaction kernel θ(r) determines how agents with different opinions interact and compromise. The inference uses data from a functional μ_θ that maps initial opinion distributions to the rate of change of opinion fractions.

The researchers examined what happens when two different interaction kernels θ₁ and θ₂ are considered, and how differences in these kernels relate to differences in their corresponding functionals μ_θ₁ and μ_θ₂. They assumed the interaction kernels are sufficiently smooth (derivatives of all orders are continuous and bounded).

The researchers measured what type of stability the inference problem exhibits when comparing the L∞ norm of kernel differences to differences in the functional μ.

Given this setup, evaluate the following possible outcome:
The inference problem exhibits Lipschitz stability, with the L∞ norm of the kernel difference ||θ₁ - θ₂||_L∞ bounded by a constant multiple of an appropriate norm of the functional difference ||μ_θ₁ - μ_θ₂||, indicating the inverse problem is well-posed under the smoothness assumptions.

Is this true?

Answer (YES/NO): YES